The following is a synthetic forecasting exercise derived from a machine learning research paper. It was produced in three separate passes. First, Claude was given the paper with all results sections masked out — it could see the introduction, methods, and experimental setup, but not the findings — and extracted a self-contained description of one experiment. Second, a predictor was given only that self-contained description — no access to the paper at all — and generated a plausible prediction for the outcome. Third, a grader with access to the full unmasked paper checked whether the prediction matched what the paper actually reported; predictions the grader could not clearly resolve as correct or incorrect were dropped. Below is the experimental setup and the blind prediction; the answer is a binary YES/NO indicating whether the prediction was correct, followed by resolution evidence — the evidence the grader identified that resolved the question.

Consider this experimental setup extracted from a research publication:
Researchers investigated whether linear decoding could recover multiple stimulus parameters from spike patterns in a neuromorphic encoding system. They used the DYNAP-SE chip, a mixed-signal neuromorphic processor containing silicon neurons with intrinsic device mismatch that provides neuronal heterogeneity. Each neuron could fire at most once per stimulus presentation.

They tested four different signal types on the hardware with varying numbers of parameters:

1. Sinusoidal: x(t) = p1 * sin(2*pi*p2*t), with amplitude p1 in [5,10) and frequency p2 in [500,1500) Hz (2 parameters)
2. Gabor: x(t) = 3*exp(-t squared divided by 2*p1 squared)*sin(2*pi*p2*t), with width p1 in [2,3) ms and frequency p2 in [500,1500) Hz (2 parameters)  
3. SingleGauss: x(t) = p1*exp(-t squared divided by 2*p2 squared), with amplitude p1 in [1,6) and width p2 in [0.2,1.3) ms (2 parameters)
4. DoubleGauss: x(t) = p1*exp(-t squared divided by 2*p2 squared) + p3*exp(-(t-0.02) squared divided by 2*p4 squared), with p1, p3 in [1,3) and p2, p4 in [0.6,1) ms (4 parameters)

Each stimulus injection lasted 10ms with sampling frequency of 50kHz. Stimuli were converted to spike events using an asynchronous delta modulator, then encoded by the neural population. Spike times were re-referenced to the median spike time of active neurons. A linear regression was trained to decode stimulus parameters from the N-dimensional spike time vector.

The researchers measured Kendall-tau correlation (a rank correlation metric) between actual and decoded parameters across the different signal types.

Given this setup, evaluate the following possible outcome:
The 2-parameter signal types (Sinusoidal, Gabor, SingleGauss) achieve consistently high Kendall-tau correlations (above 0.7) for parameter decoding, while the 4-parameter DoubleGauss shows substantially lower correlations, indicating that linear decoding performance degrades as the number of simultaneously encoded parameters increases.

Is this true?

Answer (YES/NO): NO